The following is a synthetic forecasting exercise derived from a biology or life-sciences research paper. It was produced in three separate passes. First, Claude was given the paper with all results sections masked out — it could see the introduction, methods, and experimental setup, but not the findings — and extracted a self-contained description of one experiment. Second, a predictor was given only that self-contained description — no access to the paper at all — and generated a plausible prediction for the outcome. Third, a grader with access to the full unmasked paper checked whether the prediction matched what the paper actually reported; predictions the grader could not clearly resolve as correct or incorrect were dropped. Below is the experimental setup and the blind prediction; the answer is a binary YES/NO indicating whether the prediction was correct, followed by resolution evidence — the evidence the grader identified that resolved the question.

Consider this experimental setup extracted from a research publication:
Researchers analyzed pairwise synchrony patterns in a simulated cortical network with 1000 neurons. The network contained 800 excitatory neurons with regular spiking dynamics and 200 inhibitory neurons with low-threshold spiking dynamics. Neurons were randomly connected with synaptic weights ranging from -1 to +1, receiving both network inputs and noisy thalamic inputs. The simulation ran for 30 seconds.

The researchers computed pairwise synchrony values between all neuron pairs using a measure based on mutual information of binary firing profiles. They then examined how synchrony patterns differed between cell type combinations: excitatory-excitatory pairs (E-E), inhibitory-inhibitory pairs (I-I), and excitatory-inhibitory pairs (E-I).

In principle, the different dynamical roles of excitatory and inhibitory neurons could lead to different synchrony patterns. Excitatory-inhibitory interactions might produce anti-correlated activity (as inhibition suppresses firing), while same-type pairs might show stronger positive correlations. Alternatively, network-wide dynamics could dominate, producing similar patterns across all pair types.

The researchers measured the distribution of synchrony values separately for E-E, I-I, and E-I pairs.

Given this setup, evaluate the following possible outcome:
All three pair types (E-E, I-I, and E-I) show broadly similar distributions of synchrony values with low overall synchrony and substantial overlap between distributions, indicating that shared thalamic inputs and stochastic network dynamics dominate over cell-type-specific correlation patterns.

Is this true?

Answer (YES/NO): NO